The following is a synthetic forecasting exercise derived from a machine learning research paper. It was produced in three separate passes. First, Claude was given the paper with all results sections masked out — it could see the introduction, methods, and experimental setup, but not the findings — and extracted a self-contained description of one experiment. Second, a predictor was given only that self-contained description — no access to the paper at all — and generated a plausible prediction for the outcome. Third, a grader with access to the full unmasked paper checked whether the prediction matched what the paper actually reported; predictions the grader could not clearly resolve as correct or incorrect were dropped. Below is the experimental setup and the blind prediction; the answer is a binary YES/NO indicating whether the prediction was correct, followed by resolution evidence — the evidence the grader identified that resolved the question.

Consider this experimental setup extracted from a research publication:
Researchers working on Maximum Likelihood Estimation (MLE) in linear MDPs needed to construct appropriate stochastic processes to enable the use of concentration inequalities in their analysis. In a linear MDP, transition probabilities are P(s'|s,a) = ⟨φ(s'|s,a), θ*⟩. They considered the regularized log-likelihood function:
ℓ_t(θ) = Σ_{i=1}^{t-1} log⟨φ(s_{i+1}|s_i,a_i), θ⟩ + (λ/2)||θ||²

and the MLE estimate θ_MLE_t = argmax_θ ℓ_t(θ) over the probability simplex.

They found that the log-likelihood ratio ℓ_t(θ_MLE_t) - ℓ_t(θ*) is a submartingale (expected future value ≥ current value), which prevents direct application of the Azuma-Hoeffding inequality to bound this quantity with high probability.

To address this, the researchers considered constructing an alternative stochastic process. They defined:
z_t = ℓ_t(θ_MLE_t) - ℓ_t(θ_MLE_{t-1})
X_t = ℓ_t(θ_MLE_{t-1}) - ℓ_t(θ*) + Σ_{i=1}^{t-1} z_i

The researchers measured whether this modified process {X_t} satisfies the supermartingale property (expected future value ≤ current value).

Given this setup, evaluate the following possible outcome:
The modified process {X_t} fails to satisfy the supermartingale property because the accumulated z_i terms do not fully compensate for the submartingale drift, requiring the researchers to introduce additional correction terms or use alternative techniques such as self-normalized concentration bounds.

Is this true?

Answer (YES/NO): NO